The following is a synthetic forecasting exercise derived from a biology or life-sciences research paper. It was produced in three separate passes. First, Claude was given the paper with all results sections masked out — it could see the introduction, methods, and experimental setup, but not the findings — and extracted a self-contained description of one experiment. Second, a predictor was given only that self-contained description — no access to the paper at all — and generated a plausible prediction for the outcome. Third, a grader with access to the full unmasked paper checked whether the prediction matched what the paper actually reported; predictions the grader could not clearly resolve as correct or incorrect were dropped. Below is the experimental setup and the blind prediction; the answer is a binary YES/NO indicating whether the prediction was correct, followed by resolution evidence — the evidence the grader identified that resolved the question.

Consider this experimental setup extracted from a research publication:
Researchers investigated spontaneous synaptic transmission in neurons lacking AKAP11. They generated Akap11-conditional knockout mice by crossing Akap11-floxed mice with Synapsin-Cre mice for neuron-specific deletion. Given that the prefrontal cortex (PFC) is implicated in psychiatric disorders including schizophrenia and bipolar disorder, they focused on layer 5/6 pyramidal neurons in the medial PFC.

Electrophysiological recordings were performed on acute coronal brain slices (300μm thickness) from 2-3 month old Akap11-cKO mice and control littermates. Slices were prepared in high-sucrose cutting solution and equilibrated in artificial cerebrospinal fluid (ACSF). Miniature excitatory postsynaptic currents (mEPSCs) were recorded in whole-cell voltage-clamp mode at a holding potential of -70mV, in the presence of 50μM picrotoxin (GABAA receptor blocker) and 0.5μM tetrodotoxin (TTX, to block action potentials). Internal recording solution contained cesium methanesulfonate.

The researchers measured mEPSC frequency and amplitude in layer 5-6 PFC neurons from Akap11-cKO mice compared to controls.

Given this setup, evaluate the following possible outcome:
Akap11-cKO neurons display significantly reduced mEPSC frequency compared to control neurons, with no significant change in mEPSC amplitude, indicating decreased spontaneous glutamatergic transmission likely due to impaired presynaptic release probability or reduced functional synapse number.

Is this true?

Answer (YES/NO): NO